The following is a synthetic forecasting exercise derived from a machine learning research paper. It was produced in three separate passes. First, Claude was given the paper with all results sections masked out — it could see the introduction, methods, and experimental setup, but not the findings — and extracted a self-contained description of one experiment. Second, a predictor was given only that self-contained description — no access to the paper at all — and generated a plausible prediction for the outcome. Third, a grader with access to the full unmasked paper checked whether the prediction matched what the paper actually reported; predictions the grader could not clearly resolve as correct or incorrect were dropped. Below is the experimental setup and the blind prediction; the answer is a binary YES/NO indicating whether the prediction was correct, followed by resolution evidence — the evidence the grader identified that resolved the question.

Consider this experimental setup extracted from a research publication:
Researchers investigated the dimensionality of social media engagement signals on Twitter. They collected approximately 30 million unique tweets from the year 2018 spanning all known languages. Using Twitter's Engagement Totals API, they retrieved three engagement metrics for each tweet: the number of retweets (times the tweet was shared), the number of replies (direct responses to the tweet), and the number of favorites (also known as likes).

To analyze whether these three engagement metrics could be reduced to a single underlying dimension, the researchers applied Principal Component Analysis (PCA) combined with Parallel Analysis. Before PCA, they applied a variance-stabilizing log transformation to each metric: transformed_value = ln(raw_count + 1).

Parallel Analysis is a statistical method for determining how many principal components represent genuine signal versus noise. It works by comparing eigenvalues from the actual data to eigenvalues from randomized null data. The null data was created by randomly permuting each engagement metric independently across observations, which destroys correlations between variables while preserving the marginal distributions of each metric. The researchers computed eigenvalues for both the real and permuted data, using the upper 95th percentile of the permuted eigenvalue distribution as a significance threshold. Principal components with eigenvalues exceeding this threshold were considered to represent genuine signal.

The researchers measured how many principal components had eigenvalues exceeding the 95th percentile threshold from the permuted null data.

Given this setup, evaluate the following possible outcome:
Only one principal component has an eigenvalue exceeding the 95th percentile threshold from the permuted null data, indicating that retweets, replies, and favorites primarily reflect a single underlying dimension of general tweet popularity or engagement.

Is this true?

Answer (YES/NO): YES